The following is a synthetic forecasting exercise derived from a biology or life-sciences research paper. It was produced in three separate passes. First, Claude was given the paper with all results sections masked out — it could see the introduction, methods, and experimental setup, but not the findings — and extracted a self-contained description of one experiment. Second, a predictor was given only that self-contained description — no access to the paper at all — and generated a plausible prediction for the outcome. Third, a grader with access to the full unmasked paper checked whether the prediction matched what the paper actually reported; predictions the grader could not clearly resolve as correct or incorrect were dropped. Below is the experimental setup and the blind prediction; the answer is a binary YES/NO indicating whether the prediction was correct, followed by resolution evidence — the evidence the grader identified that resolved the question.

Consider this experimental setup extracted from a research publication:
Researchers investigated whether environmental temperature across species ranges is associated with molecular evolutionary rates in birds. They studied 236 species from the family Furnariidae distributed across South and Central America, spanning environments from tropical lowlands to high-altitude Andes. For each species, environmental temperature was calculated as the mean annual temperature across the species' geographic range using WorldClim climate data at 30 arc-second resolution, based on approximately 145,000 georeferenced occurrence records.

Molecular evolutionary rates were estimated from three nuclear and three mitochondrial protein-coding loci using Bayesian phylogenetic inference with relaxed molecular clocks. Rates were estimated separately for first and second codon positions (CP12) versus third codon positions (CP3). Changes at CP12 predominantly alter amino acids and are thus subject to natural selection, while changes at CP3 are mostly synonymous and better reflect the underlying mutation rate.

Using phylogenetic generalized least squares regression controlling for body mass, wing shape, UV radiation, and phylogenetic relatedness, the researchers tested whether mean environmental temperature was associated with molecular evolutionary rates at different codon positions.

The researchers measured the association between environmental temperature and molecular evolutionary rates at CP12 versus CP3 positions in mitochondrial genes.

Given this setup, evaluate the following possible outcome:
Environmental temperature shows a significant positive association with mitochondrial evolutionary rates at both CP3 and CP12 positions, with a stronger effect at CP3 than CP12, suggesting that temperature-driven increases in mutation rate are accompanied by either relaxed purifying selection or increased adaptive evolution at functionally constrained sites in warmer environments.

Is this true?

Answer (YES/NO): NO